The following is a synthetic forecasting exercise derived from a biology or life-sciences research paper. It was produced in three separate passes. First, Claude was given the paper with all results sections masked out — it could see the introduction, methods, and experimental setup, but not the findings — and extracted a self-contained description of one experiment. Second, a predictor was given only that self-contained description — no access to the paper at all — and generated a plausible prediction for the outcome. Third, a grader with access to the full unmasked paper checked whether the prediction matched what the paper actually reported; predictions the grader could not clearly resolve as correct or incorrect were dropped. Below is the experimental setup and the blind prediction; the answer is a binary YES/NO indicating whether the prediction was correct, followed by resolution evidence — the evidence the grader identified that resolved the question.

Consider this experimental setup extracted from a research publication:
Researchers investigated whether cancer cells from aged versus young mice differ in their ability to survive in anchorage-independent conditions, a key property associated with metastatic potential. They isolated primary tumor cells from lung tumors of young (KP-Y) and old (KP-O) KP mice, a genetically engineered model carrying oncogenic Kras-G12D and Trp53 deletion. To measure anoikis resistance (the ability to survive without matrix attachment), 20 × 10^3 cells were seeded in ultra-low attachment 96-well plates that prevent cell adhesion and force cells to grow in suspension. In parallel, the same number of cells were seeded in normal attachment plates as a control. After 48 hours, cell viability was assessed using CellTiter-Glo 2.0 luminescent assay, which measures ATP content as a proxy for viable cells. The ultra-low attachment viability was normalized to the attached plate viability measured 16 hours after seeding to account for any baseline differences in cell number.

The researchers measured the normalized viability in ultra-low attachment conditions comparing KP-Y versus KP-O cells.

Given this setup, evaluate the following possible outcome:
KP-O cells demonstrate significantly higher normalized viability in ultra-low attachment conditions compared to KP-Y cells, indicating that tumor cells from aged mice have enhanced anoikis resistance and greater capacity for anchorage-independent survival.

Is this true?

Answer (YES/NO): YES